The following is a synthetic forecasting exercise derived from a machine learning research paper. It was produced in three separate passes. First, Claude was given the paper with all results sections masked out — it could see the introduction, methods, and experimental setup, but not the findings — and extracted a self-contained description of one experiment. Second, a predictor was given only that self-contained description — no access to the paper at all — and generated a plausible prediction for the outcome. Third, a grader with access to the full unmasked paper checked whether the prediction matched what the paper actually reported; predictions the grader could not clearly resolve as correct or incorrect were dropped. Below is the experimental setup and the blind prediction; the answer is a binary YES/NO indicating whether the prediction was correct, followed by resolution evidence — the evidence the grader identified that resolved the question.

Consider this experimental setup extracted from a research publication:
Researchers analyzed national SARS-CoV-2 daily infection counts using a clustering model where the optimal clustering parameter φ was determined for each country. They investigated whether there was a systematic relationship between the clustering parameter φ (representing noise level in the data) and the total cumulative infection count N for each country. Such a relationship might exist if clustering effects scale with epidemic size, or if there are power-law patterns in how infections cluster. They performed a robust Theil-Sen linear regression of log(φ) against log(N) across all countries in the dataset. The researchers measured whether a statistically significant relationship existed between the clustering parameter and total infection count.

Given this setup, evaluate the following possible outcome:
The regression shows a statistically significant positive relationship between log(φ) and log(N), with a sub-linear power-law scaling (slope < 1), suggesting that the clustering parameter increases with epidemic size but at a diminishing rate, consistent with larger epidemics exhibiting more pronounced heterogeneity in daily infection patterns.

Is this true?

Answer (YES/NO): YES